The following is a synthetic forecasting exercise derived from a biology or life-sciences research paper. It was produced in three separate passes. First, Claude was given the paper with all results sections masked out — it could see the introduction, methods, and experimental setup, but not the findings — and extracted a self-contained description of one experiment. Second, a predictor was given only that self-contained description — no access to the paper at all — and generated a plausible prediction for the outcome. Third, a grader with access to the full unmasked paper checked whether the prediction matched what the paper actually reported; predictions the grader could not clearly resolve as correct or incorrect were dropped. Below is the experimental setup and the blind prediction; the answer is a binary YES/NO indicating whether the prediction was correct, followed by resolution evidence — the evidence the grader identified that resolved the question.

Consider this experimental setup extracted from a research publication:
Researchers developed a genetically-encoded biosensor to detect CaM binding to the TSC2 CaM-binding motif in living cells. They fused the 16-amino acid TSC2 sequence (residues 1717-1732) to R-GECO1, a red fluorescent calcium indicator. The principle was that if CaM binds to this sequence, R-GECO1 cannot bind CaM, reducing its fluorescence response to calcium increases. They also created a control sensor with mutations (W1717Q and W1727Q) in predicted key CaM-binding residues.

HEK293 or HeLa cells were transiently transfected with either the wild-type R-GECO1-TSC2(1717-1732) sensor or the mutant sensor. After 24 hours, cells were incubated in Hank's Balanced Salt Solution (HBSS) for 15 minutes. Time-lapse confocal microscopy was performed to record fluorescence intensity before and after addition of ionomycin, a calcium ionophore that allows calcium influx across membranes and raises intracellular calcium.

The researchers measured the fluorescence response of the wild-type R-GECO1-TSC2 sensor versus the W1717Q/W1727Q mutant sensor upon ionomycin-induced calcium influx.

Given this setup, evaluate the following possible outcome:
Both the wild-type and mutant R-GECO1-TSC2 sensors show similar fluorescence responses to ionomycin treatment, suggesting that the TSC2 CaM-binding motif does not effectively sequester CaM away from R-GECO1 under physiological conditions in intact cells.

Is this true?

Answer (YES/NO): NO